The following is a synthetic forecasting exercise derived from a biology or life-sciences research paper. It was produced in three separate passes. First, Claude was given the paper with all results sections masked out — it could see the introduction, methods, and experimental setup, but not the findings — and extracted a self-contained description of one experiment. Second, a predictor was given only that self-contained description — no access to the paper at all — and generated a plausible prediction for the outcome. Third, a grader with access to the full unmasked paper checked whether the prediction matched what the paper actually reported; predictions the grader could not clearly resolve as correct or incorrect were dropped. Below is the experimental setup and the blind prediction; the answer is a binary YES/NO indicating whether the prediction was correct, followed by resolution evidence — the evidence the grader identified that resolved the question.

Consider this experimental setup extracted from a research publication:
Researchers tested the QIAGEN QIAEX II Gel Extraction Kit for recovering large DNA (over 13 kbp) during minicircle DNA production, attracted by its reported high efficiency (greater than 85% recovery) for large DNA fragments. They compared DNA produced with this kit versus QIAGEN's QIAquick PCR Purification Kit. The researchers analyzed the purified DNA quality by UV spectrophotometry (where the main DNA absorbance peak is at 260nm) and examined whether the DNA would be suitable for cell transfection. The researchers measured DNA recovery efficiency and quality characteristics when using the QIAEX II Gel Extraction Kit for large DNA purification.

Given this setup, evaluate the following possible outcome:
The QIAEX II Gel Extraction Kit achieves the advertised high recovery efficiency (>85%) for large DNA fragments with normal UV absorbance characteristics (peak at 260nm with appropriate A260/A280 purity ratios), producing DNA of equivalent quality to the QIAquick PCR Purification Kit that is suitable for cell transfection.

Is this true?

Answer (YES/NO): NO